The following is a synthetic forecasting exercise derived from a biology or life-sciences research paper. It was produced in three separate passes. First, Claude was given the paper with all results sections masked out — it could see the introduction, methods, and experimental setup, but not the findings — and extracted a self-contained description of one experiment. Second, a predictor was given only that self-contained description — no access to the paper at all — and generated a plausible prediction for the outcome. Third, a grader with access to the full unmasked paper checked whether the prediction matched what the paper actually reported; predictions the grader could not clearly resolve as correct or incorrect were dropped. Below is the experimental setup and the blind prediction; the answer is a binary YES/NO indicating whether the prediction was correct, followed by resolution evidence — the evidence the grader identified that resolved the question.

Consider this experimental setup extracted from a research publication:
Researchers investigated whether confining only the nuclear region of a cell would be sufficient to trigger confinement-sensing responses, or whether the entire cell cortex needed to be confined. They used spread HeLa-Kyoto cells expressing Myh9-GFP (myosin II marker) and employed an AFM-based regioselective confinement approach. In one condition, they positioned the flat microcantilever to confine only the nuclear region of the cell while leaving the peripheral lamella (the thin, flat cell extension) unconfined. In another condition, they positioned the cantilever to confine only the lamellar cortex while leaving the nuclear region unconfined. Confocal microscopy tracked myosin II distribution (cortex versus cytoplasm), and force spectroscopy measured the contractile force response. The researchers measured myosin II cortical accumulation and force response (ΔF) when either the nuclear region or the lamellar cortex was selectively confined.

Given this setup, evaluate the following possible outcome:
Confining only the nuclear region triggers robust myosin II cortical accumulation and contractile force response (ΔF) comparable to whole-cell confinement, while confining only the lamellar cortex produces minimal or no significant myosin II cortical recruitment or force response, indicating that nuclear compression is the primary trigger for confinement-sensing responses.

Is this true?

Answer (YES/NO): YES